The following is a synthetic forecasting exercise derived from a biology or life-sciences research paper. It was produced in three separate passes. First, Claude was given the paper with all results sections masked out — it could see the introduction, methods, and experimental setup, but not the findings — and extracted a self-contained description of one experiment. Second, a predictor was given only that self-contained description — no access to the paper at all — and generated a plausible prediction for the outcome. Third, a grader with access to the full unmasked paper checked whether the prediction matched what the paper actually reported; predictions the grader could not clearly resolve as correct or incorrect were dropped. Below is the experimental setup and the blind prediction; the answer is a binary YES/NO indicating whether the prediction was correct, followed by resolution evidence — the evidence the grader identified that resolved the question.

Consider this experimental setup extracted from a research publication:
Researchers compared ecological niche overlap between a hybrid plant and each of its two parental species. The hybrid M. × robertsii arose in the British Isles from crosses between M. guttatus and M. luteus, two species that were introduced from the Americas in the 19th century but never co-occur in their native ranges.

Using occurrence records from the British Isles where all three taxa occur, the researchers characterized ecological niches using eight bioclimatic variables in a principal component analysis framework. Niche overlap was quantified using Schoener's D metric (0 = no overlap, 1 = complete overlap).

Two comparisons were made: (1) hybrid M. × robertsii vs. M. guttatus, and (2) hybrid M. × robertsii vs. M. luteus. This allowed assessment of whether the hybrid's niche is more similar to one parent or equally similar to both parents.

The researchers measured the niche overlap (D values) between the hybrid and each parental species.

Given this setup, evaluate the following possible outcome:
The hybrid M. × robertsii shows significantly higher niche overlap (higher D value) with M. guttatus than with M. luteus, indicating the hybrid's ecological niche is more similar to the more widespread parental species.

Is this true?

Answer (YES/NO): NO